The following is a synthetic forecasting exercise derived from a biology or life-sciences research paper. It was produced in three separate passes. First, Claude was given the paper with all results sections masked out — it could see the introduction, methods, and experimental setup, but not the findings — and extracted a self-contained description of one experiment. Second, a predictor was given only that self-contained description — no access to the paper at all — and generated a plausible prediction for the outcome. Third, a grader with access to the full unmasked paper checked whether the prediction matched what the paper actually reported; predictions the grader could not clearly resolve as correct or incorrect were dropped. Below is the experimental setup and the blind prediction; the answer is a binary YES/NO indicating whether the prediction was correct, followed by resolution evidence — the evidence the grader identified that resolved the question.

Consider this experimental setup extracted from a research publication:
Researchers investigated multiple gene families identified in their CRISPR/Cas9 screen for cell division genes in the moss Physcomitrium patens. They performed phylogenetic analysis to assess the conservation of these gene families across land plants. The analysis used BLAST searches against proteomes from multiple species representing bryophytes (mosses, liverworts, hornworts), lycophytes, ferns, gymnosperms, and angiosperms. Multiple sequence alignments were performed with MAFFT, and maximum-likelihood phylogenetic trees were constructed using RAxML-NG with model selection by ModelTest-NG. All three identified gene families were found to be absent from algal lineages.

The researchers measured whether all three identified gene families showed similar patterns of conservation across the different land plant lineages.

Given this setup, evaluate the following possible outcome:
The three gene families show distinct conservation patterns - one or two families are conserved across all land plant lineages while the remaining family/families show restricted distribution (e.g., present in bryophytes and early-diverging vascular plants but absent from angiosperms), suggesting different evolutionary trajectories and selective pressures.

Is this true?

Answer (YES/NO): YES